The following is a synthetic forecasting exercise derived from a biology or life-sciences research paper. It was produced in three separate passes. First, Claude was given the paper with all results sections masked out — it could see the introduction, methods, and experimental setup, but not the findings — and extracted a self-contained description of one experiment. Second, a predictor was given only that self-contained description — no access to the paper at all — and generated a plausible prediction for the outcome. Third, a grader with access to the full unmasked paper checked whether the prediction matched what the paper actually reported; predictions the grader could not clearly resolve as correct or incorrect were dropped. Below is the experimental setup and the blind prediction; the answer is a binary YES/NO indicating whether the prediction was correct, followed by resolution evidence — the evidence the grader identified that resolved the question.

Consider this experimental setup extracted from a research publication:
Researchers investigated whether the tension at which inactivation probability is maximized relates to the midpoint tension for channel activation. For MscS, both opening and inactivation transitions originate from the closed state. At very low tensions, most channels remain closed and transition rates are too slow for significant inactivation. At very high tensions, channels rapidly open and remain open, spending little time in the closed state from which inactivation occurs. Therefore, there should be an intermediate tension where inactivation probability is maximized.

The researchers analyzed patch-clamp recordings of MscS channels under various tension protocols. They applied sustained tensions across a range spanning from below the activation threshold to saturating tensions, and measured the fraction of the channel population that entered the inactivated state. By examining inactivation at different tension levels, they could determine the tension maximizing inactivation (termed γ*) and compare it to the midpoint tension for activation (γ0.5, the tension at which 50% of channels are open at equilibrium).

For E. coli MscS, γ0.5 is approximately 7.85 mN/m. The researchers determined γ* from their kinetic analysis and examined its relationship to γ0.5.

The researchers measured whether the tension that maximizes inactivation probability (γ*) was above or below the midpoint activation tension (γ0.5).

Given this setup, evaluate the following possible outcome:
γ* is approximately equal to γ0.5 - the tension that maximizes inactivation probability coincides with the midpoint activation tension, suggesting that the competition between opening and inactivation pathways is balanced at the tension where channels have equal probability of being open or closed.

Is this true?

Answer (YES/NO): YES